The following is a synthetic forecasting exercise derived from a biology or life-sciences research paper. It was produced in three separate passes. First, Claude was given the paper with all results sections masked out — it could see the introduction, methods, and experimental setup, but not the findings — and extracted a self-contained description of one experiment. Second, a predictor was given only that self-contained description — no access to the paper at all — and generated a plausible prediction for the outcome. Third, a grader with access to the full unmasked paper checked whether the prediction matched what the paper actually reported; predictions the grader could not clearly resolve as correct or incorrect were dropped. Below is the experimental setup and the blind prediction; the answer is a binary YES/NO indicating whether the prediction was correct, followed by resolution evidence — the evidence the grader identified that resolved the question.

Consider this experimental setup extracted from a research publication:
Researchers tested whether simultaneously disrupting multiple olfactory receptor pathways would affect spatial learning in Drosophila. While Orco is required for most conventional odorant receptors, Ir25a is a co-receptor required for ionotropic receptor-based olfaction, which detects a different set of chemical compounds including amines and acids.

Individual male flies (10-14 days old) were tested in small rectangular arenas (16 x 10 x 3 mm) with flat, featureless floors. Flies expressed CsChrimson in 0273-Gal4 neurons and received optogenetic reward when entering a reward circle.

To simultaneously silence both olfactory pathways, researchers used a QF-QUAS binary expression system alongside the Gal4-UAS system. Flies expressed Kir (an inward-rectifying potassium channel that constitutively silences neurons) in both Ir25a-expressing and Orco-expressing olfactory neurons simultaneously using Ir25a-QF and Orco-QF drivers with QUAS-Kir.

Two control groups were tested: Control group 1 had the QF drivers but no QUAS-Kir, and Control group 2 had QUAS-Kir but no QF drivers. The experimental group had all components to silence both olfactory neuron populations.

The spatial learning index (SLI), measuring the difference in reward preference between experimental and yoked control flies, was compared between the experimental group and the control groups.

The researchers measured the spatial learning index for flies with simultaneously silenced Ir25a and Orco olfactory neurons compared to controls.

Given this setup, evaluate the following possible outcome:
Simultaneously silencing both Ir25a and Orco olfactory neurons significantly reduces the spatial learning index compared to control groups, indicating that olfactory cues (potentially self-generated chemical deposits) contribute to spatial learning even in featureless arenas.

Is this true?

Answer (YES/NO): YES